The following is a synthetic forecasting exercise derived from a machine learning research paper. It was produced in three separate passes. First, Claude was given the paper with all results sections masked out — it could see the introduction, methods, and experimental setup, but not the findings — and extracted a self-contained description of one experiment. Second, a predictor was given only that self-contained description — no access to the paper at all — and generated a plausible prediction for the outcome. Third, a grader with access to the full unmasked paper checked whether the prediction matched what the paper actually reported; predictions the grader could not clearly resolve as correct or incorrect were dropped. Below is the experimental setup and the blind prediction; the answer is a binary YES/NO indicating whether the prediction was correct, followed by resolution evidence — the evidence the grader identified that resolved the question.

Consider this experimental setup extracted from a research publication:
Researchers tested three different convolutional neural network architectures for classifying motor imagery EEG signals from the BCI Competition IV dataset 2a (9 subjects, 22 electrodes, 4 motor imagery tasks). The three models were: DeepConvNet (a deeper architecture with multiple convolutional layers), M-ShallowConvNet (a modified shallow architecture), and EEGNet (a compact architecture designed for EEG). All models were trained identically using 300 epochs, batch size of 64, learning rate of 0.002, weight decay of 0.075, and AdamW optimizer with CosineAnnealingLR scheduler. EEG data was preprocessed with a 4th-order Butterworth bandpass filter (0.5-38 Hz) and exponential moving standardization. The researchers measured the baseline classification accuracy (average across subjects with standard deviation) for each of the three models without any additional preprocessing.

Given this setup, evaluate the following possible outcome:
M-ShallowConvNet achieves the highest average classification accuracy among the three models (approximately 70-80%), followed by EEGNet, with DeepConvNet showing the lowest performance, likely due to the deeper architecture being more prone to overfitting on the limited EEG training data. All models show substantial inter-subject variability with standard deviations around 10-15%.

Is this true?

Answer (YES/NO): NO